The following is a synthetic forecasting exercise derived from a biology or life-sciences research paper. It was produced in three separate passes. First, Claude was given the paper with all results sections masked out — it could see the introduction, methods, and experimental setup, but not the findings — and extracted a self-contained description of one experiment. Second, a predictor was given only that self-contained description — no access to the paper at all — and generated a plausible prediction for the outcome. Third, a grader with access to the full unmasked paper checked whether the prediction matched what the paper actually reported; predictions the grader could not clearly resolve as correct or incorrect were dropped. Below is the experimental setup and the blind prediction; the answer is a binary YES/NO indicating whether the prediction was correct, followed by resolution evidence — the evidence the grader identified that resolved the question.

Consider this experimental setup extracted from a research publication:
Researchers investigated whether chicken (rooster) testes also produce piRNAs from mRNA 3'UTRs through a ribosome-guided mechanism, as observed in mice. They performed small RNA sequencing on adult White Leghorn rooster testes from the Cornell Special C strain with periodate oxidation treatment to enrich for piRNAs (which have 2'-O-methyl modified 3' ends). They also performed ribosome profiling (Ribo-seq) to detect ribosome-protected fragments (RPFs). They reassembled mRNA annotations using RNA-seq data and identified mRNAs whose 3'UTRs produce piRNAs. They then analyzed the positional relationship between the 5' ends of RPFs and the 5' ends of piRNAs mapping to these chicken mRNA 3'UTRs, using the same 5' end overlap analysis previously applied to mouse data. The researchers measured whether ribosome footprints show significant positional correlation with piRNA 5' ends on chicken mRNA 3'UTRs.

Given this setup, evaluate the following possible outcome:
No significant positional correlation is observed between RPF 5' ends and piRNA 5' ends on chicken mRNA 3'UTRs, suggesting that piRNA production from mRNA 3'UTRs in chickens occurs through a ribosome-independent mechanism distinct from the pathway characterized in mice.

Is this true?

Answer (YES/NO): NO